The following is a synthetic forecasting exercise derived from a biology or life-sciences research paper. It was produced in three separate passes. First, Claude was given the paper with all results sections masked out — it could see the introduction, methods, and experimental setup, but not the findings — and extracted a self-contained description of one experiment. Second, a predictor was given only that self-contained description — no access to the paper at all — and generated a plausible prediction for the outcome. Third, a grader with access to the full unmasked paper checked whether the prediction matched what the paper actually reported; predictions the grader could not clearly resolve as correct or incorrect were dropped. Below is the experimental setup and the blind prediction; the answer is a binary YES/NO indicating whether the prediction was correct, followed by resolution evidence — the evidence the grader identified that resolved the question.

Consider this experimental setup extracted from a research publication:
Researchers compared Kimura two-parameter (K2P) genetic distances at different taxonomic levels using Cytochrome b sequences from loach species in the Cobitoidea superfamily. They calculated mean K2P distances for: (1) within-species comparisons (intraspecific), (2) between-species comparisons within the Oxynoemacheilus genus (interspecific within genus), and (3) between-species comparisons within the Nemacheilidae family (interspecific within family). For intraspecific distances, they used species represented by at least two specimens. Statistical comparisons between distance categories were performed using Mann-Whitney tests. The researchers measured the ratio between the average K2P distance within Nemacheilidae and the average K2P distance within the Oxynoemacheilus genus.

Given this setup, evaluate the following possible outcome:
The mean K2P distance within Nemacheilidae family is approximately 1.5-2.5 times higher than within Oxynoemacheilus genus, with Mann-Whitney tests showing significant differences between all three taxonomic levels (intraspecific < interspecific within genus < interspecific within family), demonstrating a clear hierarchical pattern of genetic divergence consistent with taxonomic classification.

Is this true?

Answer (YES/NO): YES